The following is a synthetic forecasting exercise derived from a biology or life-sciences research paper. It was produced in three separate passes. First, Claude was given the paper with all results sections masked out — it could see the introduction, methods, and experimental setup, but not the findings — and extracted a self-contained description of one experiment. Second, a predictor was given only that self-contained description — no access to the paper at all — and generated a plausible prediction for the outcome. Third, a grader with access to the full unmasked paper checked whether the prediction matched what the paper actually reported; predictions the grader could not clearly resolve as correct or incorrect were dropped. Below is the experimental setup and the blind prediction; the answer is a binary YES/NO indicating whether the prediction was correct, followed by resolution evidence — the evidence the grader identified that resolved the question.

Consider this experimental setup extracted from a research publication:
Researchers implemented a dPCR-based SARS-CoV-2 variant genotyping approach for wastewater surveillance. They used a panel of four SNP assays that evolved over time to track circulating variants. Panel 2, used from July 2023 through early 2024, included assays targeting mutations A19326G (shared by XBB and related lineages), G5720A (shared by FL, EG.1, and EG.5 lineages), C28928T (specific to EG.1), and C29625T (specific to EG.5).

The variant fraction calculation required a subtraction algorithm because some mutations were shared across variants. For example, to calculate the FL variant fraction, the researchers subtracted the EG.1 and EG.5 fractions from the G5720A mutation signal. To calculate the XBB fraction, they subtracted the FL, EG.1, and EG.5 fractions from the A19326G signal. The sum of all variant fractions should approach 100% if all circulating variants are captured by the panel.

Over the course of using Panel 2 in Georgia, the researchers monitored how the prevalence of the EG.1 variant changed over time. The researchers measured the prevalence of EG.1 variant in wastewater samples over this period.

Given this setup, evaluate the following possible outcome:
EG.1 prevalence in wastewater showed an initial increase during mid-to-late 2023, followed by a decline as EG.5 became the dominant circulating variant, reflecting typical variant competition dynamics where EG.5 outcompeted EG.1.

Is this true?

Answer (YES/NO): NO